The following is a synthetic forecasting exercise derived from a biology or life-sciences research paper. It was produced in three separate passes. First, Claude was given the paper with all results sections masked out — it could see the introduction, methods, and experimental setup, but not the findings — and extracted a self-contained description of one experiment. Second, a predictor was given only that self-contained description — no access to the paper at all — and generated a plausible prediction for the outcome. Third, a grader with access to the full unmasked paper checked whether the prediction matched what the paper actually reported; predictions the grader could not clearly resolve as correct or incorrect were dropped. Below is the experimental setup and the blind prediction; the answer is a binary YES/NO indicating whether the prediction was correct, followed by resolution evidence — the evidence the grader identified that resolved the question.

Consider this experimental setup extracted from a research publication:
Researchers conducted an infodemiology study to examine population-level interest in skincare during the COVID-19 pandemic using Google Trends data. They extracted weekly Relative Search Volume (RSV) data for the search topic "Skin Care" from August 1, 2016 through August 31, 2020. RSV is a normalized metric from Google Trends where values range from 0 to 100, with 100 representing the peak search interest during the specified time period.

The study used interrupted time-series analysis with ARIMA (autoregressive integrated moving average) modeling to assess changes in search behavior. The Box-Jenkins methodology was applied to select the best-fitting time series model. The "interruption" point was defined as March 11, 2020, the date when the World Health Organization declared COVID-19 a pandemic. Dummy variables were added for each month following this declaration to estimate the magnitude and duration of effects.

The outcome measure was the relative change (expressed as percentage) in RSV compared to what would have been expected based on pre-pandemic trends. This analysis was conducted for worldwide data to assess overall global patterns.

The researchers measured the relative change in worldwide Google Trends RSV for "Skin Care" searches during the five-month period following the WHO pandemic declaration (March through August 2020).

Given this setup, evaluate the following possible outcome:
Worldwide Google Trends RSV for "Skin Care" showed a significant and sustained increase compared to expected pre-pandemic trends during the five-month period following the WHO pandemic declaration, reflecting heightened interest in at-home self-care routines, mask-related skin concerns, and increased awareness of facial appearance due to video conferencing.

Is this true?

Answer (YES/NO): YES